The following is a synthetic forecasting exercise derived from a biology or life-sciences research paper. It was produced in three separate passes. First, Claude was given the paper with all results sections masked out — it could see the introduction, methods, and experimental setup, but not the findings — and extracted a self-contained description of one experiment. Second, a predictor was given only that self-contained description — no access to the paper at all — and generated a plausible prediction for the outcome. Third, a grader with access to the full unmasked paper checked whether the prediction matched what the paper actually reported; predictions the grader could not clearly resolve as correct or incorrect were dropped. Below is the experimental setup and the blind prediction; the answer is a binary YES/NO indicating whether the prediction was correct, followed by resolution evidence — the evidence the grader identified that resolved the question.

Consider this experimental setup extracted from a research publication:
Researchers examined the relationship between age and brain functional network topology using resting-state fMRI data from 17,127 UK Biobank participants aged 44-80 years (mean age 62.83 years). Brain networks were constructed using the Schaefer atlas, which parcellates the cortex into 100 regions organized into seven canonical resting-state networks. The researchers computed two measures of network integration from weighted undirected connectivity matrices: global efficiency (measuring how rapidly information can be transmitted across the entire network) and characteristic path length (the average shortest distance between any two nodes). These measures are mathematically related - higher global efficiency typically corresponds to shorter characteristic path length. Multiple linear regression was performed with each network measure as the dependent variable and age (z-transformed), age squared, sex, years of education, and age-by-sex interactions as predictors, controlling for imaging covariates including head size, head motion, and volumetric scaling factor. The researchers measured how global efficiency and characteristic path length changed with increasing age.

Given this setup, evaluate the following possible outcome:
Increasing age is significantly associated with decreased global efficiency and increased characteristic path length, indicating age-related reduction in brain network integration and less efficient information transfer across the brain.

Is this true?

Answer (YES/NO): YES